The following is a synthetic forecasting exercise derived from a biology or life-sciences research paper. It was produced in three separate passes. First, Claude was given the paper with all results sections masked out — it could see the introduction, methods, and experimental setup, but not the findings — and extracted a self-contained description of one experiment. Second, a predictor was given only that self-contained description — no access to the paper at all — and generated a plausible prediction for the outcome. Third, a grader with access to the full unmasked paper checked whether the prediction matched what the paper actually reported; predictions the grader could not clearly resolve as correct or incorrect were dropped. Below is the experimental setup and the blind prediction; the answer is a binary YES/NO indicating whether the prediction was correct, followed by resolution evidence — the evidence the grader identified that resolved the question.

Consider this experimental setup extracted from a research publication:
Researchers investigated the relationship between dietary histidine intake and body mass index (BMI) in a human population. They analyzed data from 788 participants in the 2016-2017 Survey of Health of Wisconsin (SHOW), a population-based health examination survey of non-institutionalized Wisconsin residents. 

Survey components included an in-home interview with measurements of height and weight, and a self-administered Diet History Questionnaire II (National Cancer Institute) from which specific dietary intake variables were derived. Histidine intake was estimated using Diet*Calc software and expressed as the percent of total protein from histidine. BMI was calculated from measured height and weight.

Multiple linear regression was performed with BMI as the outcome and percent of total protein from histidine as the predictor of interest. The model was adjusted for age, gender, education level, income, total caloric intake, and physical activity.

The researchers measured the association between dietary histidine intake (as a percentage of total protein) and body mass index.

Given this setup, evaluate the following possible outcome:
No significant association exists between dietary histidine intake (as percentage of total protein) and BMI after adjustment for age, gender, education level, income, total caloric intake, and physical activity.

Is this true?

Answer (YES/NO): NO